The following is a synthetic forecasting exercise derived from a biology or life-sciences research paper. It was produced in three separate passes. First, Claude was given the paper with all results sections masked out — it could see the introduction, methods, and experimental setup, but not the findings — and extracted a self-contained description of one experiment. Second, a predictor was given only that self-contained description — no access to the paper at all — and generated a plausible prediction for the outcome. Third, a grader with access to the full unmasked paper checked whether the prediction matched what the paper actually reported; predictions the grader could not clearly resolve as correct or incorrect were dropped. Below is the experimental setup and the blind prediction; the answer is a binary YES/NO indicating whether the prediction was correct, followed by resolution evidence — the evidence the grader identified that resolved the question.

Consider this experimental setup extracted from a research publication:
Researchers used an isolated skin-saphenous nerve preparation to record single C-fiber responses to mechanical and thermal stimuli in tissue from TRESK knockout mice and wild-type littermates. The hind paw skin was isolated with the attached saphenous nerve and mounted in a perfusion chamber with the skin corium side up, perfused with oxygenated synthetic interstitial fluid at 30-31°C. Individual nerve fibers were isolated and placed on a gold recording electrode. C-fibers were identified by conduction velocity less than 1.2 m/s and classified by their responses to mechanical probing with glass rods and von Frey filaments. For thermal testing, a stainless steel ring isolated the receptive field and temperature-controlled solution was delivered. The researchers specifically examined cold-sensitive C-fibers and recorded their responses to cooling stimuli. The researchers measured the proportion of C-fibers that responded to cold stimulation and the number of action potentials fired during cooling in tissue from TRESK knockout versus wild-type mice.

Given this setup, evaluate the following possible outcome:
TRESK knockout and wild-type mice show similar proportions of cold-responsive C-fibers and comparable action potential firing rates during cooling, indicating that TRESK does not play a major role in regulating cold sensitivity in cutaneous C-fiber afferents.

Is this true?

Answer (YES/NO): NO